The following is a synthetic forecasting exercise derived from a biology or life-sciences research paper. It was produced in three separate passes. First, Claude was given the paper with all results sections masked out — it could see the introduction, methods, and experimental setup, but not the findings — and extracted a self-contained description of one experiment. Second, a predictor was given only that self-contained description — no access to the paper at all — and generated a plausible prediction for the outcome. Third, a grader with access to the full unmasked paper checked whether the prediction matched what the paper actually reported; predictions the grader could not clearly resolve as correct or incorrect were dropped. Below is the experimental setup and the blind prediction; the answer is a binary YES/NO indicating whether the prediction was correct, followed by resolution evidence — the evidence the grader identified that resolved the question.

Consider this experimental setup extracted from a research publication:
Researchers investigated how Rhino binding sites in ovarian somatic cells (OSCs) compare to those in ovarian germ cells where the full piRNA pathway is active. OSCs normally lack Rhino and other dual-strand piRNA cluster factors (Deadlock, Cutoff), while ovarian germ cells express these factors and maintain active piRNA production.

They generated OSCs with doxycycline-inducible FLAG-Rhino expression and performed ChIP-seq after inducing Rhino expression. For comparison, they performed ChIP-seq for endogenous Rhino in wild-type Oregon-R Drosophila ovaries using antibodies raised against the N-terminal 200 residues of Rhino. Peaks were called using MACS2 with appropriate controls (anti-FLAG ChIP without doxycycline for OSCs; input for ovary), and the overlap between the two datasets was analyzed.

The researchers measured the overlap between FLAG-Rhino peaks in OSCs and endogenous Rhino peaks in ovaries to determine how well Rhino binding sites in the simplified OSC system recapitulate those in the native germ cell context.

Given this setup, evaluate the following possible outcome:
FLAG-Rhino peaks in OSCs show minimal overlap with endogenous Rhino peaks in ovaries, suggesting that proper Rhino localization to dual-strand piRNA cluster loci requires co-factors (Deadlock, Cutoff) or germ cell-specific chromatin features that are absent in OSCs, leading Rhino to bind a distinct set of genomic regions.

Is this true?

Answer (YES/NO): NO